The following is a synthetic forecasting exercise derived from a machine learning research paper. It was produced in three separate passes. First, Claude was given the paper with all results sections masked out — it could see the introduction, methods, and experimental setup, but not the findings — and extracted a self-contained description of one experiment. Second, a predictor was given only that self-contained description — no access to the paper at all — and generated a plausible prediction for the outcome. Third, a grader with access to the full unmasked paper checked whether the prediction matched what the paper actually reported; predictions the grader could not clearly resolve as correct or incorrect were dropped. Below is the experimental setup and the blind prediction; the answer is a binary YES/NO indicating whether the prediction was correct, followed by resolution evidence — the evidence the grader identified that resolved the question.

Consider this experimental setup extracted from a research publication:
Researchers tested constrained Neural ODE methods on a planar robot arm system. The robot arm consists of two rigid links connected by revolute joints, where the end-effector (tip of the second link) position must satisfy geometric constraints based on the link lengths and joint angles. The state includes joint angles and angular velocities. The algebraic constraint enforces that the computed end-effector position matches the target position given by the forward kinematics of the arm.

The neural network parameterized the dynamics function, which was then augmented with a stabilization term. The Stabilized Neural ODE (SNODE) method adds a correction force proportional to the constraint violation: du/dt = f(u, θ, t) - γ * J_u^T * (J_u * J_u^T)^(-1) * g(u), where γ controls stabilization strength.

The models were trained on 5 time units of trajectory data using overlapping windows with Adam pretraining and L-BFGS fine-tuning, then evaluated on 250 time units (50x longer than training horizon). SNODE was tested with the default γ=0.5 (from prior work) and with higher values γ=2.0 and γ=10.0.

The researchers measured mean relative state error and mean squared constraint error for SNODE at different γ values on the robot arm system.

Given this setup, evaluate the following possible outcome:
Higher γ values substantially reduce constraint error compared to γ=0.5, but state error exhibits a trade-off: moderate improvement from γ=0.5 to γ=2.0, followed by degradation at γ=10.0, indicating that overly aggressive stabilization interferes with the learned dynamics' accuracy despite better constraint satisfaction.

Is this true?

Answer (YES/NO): NO